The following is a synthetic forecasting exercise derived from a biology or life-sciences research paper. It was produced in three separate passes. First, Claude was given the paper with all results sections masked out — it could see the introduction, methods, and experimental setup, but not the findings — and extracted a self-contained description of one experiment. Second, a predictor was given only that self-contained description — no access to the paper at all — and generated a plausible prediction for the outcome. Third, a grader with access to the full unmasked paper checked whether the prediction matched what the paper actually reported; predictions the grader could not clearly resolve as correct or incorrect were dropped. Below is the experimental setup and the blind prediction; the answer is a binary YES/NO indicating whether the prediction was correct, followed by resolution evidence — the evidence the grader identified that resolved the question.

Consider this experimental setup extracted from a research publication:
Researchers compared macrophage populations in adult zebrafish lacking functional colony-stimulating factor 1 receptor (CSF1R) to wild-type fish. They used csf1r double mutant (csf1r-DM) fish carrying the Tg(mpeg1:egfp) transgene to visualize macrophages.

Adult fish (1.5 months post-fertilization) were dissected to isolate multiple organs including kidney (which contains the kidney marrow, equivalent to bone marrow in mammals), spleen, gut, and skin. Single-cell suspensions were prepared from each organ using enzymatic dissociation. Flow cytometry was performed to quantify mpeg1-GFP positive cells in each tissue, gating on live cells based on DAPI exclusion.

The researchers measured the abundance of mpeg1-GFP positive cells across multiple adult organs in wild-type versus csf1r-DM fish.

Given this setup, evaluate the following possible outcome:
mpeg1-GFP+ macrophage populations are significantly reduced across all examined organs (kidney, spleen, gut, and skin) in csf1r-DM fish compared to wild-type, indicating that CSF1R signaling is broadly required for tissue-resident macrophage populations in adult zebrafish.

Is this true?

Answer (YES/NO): YES